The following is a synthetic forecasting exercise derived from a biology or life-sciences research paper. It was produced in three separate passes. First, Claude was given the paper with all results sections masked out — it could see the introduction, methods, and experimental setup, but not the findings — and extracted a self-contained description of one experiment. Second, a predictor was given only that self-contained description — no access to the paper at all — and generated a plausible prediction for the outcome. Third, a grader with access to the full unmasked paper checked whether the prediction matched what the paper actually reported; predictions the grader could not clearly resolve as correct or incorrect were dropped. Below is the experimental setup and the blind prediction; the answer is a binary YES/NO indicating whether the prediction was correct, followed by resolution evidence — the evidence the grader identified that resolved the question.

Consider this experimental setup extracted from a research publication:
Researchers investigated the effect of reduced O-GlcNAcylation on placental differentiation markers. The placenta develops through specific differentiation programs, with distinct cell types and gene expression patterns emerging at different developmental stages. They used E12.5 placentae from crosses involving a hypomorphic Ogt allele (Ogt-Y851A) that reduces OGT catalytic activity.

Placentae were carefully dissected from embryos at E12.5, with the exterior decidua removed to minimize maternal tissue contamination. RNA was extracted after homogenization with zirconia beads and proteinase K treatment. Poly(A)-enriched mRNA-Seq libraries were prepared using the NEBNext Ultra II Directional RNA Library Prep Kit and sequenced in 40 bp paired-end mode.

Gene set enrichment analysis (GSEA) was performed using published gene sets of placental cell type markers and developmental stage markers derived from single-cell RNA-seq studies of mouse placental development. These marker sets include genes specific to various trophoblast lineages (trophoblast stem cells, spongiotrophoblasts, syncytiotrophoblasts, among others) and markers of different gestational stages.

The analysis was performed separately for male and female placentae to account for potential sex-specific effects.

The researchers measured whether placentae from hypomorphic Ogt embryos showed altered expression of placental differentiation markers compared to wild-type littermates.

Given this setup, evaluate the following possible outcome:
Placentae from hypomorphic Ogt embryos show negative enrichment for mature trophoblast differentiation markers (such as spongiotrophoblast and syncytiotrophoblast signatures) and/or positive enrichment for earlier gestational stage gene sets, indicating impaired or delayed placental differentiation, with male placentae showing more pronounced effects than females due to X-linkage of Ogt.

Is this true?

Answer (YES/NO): YES